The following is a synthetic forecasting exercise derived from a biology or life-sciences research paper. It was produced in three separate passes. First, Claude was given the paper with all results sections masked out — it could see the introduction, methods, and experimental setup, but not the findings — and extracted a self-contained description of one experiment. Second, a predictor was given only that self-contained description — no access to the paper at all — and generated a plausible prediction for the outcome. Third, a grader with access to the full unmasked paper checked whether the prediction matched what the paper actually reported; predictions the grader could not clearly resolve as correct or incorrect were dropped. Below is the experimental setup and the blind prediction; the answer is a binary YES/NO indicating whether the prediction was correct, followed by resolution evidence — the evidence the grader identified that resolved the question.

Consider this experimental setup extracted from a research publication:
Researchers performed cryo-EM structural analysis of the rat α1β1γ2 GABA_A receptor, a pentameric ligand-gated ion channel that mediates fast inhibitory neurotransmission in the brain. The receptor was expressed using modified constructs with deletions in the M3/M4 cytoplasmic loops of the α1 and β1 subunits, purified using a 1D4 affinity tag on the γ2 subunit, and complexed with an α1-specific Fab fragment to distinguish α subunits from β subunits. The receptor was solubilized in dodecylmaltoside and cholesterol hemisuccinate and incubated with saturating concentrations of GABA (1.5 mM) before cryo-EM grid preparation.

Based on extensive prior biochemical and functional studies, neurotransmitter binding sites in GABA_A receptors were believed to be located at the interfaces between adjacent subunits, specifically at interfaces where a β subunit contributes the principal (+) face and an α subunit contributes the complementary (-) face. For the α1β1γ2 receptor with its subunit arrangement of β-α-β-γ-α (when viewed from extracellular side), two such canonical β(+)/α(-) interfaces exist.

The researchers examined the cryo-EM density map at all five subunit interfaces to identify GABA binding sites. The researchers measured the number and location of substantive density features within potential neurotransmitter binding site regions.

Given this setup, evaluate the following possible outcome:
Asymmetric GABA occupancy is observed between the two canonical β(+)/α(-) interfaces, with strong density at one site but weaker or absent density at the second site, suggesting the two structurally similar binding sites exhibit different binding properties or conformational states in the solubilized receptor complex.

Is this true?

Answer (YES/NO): YES